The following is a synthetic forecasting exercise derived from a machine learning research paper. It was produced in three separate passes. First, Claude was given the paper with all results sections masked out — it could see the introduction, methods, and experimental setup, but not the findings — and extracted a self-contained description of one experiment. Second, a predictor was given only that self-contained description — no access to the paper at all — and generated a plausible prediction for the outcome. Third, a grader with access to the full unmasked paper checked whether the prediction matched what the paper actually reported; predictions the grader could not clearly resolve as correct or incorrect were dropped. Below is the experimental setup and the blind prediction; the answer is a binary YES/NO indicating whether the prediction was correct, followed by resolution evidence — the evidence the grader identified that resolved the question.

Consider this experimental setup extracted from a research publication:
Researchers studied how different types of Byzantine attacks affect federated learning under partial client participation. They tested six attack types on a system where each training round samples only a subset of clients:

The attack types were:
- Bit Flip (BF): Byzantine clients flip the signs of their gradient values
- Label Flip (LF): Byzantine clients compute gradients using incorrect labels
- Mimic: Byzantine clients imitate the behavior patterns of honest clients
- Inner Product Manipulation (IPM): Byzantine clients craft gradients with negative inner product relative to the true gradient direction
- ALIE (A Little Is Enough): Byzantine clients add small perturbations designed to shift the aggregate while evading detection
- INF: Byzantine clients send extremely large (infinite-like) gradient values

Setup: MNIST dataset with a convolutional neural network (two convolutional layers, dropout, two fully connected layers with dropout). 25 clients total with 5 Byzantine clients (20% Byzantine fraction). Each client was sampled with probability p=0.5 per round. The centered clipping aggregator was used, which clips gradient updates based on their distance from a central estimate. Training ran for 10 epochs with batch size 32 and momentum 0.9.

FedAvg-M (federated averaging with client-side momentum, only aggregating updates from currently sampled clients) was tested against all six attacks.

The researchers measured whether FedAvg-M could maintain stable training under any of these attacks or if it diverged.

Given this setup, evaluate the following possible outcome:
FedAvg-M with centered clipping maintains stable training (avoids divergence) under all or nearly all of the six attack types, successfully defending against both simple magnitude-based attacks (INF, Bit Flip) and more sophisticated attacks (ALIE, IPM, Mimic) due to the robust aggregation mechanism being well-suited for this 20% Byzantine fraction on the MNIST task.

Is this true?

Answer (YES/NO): NO